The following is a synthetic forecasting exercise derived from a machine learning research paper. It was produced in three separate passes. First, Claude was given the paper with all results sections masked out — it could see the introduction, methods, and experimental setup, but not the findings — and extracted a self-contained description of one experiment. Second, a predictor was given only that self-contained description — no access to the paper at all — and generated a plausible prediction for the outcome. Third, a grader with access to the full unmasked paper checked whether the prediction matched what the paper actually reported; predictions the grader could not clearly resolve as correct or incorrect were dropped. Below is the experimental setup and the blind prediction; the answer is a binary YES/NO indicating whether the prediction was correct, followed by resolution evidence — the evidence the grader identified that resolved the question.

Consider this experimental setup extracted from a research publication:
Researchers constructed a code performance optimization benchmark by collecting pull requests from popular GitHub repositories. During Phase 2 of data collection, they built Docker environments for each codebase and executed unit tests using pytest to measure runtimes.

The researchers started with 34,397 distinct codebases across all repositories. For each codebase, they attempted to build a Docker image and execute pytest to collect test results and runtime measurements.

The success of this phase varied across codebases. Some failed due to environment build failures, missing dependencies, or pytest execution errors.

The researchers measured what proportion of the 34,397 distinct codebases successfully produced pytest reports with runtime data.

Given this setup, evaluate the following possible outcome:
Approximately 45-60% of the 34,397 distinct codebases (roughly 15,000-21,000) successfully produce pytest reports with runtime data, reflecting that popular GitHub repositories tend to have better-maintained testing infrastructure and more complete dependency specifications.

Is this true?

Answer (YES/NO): YES